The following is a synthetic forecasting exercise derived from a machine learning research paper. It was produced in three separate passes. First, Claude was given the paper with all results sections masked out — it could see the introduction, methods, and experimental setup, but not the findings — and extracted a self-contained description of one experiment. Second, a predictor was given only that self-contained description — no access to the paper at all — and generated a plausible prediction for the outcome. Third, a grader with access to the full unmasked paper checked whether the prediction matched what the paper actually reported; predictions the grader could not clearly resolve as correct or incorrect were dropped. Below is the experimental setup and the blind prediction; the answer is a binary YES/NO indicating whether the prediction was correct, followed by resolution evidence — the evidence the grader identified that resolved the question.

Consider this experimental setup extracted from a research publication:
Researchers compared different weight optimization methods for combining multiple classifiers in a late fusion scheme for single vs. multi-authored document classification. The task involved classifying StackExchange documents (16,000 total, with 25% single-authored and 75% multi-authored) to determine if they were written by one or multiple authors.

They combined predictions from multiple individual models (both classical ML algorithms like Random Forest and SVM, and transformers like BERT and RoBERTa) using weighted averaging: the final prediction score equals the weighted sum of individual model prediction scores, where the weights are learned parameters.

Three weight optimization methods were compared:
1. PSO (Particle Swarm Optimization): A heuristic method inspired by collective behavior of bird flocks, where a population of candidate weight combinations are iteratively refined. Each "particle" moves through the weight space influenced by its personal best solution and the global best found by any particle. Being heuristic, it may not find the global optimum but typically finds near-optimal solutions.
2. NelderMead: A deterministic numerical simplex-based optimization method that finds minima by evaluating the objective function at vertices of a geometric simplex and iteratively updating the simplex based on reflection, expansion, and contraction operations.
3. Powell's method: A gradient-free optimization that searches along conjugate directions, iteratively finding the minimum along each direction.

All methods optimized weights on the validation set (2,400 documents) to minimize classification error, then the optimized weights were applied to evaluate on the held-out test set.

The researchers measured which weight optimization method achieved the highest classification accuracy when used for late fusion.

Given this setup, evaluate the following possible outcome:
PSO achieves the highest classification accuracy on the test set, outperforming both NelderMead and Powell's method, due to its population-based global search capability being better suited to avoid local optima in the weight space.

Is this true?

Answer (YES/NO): NO